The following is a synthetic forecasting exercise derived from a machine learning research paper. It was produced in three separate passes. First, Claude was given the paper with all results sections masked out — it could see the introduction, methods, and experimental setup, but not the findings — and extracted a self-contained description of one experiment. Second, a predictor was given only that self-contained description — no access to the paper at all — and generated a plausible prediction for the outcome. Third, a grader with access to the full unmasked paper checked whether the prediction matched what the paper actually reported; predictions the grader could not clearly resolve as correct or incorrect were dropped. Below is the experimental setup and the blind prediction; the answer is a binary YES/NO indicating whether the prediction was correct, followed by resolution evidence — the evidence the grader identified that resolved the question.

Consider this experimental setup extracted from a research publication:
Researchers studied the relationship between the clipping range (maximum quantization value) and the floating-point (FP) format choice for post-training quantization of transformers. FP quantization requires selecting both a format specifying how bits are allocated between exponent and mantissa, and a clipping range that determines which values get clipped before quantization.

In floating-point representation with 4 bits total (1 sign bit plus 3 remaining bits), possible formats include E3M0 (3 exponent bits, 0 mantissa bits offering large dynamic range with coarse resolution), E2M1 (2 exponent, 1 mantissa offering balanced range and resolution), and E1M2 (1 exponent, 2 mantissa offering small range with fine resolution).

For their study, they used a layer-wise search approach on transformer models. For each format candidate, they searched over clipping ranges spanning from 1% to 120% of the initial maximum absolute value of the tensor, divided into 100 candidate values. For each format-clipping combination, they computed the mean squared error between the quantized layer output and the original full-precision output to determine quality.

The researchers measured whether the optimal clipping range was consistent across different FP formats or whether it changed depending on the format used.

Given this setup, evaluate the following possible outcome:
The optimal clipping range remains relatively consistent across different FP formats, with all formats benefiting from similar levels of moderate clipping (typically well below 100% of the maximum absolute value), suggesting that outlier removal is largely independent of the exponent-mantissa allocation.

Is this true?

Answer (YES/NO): NO